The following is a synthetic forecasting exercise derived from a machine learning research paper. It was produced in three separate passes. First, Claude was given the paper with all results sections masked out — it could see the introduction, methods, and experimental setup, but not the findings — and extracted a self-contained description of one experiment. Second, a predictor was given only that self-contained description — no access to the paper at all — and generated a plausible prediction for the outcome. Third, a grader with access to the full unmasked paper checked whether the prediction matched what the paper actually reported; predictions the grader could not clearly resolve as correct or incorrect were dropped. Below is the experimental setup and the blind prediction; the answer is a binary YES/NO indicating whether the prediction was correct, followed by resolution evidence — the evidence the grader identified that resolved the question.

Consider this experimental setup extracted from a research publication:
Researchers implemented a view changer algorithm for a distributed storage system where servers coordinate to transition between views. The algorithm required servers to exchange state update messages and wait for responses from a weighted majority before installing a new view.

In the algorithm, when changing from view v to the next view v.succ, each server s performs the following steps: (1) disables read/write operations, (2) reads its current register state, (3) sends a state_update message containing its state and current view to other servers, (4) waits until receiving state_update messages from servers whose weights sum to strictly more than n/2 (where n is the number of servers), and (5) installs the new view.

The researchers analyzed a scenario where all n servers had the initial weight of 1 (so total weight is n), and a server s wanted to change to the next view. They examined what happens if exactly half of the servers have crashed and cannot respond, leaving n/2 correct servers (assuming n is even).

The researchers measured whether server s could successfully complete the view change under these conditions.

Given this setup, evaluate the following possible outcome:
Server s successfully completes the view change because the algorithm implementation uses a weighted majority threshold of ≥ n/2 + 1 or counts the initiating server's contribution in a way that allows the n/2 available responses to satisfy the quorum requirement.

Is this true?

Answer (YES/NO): NO